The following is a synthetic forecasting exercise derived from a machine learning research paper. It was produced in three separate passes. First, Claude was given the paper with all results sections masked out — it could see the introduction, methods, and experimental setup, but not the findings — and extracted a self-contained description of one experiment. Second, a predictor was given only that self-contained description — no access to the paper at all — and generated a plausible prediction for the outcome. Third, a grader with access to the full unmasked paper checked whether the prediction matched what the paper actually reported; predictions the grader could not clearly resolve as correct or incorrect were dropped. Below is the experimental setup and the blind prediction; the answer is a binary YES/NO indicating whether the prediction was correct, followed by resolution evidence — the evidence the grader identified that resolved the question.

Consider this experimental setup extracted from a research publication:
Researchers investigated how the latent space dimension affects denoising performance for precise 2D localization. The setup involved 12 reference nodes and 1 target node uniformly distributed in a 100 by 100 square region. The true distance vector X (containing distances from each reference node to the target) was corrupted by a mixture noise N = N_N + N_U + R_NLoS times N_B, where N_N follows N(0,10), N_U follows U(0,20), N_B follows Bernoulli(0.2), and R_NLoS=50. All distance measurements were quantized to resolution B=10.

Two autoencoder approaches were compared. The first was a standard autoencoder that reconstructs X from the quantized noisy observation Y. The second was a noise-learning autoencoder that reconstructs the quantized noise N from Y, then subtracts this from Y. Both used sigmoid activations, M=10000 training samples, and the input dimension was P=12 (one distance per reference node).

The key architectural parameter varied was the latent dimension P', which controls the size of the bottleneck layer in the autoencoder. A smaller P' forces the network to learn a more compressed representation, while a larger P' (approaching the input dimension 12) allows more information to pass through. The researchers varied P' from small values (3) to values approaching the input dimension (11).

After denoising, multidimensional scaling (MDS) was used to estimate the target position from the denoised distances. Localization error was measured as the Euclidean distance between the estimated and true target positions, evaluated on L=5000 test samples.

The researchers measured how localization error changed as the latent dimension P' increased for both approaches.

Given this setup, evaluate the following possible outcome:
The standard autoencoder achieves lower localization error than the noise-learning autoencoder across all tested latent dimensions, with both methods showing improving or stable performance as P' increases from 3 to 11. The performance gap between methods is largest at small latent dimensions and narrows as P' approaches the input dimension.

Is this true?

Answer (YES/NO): NO